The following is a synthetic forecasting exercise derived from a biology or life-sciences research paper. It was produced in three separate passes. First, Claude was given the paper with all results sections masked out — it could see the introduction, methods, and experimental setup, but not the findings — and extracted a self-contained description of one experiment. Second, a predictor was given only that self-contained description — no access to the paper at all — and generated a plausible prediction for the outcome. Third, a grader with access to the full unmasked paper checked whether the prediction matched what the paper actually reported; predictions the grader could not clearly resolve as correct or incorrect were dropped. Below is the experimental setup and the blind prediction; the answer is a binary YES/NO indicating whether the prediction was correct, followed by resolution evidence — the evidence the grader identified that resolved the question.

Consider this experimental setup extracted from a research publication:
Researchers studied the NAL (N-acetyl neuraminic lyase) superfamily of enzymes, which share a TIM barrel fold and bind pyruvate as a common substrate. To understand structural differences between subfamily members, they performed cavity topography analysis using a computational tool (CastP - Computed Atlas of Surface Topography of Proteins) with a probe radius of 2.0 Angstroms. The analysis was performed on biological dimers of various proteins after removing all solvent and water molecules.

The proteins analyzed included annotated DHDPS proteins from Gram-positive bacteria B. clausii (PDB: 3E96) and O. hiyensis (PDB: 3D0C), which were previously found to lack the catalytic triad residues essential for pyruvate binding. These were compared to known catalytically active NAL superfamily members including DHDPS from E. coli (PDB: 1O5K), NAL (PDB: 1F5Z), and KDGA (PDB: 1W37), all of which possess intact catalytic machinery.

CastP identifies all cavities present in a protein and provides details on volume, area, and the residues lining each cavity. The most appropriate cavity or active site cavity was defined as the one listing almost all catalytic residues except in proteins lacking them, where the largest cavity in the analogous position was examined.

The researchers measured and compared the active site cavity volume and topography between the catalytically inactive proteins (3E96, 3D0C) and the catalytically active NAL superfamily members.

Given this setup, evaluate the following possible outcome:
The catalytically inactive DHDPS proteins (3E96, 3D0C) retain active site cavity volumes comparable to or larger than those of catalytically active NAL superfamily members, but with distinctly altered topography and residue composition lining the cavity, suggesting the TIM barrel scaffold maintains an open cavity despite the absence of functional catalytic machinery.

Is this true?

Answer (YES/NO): YES